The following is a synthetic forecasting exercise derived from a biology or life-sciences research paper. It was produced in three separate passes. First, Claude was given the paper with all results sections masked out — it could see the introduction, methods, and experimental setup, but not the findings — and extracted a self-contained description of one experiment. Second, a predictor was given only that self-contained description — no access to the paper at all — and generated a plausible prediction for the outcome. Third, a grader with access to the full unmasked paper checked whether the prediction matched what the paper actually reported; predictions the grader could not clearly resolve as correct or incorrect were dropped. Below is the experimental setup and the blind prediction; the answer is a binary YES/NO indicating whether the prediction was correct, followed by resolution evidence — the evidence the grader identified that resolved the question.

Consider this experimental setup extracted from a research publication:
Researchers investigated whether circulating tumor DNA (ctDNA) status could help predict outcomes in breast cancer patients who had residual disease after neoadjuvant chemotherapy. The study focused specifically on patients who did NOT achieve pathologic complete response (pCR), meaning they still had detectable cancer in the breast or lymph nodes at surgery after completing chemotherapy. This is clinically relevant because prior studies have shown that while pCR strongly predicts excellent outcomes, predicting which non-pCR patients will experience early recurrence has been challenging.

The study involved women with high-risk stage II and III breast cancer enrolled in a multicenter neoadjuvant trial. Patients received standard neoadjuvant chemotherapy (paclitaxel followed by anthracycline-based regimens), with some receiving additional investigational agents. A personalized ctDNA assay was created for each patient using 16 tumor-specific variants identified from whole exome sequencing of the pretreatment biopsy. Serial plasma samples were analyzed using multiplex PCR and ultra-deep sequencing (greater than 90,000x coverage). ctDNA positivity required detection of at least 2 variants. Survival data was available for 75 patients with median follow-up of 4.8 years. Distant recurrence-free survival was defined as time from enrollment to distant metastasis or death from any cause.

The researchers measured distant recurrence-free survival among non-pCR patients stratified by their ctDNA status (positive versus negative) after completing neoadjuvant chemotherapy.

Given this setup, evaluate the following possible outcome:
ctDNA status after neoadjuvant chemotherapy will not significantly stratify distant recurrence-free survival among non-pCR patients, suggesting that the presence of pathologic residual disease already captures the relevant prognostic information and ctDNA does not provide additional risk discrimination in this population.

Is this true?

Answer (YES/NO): NO